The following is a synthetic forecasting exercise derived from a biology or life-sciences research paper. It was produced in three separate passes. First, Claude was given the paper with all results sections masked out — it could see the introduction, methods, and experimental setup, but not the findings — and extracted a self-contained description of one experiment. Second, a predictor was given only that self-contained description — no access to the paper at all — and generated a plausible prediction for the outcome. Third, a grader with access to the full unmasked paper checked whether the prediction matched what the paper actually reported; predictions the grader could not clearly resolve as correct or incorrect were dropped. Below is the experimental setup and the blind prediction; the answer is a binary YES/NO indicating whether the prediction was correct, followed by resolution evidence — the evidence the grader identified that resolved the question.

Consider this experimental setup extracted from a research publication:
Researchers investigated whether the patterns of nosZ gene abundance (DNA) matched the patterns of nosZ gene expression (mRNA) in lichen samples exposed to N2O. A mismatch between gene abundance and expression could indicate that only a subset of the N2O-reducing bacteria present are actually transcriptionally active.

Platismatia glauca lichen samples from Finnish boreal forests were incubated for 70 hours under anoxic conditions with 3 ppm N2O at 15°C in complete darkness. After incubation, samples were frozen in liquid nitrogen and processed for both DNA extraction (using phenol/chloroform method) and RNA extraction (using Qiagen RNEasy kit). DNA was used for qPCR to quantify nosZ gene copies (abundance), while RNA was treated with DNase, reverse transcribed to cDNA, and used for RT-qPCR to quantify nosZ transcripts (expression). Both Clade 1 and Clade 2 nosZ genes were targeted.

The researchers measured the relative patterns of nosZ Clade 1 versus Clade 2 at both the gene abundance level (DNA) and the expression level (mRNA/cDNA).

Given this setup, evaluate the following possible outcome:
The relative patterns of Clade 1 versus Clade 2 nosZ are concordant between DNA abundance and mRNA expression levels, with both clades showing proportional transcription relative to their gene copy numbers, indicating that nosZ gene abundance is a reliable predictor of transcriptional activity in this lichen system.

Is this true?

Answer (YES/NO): NO